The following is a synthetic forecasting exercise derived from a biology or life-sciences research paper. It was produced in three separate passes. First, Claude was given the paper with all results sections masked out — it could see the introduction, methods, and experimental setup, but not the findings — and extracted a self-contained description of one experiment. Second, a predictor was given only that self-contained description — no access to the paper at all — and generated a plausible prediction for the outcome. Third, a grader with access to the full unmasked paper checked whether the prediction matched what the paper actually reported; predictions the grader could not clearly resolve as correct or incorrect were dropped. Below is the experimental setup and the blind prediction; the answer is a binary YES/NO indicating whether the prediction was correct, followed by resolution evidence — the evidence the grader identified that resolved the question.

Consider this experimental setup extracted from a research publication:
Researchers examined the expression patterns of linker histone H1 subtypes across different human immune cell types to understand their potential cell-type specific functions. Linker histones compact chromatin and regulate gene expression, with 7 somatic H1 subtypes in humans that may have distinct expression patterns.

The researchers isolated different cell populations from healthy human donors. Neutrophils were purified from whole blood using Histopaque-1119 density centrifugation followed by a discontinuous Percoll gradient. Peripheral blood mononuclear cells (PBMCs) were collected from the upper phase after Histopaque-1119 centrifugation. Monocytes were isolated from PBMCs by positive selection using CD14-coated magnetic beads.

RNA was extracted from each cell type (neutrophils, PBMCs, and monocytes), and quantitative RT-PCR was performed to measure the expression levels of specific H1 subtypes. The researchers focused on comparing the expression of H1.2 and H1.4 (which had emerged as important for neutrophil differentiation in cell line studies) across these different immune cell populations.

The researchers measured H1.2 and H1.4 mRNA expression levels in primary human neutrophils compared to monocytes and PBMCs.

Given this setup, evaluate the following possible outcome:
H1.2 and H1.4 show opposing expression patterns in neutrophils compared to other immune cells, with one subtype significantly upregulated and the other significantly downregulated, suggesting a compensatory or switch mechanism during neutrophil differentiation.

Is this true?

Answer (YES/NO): NO